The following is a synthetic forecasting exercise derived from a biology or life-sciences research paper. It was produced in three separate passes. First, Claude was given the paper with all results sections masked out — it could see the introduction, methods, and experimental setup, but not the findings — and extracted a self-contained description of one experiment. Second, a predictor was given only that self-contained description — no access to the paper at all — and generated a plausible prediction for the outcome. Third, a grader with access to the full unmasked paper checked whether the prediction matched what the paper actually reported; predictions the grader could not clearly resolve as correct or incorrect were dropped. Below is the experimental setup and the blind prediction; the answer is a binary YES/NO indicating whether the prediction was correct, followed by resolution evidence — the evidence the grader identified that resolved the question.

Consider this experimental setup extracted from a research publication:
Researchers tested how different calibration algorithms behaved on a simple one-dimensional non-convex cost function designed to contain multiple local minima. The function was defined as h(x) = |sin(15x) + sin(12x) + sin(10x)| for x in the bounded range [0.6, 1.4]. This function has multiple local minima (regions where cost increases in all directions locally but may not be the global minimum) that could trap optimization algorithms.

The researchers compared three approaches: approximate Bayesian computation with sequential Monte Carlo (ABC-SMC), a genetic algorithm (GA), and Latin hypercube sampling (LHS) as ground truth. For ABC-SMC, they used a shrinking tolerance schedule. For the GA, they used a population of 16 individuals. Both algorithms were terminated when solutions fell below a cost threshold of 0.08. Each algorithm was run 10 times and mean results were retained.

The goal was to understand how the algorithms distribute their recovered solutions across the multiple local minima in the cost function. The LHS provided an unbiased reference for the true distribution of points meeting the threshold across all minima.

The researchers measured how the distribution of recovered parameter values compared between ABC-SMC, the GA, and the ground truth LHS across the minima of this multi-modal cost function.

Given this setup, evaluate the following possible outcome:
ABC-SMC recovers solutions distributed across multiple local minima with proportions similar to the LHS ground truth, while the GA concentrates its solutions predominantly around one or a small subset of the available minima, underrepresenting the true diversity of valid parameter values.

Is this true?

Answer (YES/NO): NO